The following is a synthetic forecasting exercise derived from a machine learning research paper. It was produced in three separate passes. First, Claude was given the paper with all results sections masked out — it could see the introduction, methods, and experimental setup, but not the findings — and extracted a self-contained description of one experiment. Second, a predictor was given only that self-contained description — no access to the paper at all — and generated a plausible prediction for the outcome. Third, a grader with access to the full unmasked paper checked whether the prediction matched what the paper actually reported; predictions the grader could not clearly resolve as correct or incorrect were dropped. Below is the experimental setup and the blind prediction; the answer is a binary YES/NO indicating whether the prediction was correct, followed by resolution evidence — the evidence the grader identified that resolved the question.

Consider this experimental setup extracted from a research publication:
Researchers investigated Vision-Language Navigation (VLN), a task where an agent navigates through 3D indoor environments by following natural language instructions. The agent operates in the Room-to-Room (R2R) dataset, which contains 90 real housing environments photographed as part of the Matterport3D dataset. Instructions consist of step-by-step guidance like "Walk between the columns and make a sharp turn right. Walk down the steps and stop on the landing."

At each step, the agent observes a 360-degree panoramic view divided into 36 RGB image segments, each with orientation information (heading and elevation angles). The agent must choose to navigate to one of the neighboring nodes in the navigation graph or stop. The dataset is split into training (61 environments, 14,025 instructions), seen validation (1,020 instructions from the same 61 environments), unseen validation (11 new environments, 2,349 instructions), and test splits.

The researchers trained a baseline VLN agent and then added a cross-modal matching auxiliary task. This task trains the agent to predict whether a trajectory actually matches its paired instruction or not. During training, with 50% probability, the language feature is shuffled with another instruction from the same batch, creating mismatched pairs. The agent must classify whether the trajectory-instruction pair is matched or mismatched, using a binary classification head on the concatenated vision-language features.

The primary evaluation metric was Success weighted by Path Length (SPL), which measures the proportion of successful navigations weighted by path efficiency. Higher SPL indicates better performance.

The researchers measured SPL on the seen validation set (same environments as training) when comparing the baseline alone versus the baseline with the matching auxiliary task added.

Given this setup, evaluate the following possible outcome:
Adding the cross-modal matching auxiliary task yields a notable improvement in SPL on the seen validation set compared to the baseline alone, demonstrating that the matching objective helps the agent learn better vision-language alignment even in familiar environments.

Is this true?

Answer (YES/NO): NO